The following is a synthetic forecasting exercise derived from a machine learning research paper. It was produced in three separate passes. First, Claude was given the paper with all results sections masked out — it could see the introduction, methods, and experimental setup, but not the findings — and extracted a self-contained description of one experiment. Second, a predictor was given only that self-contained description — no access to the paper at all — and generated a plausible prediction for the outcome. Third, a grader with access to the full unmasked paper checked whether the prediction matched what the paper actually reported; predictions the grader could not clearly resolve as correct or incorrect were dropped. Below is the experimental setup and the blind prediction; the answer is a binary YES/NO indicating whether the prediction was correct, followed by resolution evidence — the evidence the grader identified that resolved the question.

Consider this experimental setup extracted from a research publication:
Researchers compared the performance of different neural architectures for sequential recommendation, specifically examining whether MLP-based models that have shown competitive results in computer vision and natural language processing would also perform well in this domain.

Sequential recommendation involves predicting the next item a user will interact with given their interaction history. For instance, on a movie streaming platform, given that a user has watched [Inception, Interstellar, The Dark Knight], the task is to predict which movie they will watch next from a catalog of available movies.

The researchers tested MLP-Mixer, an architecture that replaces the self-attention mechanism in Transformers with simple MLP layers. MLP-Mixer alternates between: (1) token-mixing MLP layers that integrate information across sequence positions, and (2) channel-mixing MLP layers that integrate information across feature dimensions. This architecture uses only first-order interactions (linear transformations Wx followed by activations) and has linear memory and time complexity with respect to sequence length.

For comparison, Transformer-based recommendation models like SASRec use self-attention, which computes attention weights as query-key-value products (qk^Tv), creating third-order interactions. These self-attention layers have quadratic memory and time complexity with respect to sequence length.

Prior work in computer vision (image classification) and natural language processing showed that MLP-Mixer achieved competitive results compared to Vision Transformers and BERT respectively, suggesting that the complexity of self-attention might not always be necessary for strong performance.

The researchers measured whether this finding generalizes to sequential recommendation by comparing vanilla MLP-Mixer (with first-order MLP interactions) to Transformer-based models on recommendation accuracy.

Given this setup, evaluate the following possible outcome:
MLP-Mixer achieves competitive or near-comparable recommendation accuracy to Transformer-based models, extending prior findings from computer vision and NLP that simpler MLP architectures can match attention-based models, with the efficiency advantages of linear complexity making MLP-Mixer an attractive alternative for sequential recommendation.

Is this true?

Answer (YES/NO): NO